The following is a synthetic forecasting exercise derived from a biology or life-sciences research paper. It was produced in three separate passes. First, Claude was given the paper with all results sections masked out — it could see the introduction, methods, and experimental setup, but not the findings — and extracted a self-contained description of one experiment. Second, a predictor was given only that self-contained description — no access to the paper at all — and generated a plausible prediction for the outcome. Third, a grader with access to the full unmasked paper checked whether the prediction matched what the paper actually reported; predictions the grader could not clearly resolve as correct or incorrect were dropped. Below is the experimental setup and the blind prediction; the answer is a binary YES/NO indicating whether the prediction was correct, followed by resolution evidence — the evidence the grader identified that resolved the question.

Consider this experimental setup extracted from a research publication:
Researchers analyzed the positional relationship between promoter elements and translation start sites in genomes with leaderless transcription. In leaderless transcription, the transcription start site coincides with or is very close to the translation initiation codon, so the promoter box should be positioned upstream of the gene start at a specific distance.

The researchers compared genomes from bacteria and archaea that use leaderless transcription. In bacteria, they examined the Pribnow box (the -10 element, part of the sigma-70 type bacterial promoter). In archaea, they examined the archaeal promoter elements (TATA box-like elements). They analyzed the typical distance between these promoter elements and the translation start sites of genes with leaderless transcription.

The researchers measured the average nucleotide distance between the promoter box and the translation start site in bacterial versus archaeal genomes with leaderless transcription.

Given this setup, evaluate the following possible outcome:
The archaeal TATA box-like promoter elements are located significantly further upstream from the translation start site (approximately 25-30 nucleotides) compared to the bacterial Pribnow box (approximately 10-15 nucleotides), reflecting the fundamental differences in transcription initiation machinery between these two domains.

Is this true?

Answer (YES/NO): YES